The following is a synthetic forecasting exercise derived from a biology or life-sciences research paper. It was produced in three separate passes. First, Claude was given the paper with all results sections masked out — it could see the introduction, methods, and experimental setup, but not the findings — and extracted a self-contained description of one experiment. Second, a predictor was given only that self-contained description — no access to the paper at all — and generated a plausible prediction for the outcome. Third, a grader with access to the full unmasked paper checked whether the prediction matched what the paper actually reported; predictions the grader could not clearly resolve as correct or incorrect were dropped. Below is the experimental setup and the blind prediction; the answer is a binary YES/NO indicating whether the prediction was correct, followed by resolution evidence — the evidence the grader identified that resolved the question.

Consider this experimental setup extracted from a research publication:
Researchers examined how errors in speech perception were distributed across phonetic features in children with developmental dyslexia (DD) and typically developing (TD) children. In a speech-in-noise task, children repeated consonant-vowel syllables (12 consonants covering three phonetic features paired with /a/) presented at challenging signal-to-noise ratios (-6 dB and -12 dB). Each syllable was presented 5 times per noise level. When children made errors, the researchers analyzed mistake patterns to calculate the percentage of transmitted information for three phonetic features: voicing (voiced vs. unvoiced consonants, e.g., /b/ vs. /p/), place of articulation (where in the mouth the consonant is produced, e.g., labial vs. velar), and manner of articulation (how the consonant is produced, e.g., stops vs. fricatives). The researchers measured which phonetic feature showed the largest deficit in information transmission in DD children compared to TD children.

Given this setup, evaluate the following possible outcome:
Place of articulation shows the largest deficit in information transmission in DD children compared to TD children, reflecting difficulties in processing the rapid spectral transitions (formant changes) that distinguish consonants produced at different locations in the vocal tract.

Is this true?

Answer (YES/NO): NO